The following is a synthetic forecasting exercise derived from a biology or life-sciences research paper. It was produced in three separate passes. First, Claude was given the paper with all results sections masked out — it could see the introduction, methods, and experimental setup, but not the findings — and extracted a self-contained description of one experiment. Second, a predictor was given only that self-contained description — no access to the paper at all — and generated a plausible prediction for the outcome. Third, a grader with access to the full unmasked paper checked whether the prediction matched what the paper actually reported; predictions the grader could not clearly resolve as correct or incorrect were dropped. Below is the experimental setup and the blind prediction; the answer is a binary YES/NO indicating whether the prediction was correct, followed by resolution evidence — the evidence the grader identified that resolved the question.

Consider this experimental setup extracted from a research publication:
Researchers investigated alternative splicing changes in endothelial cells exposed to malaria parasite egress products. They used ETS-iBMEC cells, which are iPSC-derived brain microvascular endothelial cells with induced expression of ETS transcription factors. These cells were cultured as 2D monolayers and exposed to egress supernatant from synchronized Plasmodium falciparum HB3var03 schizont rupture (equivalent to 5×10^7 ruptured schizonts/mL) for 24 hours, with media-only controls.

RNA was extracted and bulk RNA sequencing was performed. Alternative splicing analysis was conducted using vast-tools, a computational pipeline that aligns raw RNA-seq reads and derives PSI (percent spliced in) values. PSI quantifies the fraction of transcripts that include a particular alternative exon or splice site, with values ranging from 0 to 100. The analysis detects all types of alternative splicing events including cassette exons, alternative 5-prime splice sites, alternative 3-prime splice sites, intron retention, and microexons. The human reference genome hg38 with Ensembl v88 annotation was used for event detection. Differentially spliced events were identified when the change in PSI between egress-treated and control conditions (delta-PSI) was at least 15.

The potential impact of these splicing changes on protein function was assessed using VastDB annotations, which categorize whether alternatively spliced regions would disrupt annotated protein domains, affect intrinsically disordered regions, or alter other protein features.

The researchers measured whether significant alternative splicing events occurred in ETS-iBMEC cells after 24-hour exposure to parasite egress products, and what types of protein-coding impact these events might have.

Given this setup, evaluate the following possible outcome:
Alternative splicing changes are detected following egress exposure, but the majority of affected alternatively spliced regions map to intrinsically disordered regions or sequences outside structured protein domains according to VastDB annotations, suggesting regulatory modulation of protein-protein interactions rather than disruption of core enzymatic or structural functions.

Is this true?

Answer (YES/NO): NO